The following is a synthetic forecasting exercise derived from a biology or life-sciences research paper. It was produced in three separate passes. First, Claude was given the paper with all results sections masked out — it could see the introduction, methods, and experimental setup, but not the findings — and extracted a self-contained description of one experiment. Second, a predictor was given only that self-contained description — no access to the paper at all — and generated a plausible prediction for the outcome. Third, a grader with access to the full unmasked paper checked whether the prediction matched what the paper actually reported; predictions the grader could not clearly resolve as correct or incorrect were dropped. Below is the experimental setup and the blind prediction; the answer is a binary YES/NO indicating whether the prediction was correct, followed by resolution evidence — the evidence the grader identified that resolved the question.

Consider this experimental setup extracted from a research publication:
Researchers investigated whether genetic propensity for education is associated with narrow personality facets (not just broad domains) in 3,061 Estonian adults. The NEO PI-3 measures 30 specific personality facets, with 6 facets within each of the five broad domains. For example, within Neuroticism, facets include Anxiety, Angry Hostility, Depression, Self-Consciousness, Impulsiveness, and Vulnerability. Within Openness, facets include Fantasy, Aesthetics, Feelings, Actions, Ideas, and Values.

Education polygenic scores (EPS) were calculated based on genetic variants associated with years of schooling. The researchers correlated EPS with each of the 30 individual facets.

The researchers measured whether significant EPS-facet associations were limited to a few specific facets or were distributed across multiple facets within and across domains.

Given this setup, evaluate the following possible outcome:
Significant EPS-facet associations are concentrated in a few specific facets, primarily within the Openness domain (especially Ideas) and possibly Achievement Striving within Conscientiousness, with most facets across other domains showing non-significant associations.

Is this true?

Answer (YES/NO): NO